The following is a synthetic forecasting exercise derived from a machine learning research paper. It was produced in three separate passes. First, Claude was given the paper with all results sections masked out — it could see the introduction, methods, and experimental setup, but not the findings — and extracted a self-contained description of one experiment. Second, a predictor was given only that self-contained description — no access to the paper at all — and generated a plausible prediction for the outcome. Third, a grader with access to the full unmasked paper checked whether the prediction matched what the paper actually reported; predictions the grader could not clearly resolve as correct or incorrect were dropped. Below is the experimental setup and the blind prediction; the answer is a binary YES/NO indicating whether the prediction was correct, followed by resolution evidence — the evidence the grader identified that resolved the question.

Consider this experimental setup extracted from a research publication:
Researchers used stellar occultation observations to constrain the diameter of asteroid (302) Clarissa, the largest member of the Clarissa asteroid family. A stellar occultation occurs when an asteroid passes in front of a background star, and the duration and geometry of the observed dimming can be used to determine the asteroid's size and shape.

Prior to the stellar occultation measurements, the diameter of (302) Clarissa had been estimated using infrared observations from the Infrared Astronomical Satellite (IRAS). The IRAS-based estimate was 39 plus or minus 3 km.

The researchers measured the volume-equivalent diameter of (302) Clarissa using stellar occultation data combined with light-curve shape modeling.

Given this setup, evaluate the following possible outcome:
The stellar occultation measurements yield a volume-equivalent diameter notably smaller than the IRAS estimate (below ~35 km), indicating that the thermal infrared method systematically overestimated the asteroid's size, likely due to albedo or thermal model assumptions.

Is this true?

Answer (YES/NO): NO